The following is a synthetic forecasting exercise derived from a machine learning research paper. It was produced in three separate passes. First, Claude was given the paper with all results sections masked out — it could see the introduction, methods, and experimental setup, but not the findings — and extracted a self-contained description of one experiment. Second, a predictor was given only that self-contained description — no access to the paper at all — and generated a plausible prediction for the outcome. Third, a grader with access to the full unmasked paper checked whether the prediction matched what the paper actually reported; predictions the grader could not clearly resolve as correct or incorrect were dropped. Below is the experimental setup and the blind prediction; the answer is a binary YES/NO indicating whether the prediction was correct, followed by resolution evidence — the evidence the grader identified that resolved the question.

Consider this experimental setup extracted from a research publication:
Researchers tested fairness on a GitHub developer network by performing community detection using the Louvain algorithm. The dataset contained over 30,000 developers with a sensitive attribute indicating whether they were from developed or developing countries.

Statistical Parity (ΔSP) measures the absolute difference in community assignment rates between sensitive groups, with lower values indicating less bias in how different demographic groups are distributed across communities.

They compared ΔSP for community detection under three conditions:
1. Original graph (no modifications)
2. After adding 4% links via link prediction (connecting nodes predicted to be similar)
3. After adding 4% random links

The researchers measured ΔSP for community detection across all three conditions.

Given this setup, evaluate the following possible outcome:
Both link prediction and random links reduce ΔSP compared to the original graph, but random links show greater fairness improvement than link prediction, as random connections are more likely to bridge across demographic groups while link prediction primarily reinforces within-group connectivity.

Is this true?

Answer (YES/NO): YES